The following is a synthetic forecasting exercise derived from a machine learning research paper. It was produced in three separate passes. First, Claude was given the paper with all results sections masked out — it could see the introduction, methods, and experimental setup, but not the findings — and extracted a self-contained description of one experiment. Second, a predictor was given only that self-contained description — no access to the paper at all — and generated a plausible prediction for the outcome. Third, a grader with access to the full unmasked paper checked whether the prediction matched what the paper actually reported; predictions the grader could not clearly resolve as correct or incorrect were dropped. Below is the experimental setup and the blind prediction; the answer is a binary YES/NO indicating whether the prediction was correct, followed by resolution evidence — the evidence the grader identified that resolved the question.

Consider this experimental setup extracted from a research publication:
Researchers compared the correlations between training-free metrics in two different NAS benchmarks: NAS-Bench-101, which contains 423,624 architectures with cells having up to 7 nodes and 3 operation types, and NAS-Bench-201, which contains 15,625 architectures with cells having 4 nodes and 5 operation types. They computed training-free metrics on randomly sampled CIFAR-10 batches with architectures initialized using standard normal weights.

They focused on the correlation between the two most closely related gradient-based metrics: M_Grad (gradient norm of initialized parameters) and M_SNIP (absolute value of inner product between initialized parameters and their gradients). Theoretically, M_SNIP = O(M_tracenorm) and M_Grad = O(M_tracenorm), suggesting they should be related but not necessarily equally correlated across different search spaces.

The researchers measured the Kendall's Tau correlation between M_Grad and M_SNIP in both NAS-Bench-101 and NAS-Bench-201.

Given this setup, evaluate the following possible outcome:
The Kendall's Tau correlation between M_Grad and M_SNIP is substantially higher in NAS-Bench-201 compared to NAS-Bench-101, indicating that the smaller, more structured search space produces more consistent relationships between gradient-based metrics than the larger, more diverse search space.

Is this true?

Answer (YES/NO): YES